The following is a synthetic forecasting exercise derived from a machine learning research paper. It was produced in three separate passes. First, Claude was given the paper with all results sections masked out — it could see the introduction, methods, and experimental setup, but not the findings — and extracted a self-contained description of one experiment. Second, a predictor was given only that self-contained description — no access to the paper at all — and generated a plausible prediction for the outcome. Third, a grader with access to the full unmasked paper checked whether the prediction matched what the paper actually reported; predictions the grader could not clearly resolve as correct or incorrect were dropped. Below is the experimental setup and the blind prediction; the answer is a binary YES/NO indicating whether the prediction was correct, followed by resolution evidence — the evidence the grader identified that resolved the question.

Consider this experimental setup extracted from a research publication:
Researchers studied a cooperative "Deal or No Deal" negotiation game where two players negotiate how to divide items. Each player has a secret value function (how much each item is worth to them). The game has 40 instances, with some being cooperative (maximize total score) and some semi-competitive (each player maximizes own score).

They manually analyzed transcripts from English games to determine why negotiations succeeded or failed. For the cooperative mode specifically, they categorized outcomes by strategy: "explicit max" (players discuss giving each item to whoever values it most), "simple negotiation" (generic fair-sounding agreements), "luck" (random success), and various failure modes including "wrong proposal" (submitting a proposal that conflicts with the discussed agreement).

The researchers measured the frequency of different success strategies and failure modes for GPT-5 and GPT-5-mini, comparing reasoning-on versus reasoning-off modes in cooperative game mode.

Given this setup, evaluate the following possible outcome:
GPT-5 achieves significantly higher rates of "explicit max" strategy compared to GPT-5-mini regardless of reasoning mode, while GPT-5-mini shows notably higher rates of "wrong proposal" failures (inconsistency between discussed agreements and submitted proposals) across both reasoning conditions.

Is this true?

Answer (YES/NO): NO